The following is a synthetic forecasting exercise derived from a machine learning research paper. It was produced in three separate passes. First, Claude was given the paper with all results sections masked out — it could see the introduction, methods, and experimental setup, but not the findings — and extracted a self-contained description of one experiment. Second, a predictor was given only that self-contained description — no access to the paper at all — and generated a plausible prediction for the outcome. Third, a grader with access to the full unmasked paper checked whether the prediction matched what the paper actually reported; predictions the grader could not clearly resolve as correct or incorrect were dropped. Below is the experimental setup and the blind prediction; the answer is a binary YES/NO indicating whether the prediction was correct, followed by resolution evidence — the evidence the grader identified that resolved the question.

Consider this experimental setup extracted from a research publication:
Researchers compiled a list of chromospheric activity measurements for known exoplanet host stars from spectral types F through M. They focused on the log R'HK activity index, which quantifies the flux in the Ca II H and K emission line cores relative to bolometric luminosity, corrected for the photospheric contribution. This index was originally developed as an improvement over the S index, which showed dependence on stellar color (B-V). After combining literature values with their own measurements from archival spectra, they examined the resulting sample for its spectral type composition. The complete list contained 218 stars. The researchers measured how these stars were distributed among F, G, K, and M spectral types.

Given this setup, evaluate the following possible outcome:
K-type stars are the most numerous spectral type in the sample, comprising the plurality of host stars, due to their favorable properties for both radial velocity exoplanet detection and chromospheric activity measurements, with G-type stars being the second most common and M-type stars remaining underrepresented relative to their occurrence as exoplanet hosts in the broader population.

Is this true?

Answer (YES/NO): NO